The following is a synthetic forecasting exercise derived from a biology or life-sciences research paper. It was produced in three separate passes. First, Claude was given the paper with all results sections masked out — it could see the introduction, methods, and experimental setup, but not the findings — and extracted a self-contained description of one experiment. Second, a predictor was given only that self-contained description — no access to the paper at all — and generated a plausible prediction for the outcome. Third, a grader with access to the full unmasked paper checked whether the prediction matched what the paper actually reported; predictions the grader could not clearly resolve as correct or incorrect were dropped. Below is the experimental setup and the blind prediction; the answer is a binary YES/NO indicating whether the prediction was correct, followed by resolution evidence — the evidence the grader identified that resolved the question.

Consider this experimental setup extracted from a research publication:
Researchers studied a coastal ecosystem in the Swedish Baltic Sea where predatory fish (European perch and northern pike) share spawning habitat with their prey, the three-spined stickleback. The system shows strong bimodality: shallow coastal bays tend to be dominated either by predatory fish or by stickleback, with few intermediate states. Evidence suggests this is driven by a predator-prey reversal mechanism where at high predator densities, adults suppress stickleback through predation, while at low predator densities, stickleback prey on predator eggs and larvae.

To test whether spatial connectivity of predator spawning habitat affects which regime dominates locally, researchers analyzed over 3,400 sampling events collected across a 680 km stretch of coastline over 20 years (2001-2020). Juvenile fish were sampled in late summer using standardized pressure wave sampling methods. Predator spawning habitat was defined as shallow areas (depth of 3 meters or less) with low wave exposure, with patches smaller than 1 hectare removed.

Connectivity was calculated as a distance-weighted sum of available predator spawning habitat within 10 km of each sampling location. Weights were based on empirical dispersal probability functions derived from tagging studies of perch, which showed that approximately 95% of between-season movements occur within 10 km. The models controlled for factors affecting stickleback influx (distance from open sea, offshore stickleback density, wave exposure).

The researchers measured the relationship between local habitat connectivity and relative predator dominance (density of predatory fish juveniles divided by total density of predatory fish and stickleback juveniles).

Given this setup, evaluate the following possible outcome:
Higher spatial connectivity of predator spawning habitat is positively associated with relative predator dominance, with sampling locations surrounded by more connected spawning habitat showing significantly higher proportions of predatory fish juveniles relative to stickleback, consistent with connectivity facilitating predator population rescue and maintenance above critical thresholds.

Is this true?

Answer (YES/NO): NO